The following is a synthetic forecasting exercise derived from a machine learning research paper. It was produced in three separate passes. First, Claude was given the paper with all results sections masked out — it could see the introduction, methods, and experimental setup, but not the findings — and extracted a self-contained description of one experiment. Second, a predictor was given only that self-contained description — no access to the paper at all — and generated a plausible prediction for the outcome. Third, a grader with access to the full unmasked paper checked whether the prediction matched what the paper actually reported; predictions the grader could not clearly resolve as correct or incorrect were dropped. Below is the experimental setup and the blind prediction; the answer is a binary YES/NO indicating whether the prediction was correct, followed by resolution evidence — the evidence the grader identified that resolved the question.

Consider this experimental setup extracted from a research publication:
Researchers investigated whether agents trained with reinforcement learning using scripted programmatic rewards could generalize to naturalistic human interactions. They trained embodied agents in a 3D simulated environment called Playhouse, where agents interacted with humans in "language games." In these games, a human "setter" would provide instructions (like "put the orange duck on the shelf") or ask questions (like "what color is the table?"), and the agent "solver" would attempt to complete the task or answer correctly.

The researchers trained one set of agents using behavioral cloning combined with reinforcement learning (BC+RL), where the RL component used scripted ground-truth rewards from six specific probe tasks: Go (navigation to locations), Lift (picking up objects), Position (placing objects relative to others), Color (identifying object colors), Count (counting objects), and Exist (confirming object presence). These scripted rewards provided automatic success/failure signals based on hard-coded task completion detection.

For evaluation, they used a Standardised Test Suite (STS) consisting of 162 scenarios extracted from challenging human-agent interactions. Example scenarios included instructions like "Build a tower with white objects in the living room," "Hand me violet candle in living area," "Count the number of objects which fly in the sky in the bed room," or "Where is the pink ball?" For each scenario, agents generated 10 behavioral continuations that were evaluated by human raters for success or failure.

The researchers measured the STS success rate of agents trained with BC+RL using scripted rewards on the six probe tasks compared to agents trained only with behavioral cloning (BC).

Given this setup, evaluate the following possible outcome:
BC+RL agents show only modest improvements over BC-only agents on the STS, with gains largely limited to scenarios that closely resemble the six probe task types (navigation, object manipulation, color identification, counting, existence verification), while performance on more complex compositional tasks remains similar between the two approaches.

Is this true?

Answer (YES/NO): NO